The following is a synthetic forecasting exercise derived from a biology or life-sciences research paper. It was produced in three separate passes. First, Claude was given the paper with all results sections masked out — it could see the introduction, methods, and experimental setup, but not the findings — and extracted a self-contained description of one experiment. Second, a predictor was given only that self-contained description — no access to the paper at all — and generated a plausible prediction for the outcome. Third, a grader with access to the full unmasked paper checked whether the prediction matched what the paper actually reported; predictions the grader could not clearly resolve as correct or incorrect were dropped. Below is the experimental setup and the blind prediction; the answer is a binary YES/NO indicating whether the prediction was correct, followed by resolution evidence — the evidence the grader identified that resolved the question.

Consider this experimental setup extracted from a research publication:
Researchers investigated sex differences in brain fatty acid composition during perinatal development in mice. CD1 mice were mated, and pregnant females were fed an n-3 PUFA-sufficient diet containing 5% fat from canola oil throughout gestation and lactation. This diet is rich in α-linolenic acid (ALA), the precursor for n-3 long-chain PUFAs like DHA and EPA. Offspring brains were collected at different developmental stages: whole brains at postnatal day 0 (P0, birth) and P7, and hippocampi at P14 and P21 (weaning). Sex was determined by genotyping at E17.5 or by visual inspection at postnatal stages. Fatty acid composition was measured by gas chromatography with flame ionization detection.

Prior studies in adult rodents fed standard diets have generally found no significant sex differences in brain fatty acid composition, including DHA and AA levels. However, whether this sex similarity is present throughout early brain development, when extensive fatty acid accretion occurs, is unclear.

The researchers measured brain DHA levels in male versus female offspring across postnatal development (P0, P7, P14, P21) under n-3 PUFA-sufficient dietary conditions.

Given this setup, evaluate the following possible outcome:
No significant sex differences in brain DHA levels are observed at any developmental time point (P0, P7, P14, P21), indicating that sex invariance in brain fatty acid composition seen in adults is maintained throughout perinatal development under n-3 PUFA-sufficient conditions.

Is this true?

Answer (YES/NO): YES